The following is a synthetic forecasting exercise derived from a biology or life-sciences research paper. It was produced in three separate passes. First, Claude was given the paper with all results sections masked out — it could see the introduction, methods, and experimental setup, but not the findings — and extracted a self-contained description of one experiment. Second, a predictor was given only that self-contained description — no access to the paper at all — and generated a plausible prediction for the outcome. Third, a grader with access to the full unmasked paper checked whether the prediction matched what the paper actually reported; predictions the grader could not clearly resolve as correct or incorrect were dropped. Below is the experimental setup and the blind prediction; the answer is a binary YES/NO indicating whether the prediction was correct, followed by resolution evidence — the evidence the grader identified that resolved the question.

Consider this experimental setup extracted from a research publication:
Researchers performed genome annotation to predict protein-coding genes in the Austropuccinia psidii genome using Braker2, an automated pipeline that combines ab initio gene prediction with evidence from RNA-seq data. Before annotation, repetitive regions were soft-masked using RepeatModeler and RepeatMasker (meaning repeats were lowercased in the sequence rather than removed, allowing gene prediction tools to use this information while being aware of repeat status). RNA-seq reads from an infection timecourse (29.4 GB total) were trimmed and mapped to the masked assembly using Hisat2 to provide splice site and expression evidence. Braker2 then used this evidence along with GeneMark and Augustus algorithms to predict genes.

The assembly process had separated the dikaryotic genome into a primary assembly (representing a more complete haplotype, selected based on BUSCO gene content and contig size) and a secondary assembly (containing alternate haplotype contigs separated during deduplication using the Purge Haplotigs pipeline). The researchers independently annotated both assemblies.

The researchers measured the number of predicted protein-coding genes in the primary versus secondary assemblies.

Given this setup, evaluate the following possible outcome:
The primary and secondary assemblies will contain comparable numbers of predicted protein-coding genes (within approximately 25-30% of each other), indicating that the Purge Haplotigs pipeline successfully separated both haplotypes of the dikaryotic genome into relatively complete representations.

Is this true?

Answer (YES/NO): YES